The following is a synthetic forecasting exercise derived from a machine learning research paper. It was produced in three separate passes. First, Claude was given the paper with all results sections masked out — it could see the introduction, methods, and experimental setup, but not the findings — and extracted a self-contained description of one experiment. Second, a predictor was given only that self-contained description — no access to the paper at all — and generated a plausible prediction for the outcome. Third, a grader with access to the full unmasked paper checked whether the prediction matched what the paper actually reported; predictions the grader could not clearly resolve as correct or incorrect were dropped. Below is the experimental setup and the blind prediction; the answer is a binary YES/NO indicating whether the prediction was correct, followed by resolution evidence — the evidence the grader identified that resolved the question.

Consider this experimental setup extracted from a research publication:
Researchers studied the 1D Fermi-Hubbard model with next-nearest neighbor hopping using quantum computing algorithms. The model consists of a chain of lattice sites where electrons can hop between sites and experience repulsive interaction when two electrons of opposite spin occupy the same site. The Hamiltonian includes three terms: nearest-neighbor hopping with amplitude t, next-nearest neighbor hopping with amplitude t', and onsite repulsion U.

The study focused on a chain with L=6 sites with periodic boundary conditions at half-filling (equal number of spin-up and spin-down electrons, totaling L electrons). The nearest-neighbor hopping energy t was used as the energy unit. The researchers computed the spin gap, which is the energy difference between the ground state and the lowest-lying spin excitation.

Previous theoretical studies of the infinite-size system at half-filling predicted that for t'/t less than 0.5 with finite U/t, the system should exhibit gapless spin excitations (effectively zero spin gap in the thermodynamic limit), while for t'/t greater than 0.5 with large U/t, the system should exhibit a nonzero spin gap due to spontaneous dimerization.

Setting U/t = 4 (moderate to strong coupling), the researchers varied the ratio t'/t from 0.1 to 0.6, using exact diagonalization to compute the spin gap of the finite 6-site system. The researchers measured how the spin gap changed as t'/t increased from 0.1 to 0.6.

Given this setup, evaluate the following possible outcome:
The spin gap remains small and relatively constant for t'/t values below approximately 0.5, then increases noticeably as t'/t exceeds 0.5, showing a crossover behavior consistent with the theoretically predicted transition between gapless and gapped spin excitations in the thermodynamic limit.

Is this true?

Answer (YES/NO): NO